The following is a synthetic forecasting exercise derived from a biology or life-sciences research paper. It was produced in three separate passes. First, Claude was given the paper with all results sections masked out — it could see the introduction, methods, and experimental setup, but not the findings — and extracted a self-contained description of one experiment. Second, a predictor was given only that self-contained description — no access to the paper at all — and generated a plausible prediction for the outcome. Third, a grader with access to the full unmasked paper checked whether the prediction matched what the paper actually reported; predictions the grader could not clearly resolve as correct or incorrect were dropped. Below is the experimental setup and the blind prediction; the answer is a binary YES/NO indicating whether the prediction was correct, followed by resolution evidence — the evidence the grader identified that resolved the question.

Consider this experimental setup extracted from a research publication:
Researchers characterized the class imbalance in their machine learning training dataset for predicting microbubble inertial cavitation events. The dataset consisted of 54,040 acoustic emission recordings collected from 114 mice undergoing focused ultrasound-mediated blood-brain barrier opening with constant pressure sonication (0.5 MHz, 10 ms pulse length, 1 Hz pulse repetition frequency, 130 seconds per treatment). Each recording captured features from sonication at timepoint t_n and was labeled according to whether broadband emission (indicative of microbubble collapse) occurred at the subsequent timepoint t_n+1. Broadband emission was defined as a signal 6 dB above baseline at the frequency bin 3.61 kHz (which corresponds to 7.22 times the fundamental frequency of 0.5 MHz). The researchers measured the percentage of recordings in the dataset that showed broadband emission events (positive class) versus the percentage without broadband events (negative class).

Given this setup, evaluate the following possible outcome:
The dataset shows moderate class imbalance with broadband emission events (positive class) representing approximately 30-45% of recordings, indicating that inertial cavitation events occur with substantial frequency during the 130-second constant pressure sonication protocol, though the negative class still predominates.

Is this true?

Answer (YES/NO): NO